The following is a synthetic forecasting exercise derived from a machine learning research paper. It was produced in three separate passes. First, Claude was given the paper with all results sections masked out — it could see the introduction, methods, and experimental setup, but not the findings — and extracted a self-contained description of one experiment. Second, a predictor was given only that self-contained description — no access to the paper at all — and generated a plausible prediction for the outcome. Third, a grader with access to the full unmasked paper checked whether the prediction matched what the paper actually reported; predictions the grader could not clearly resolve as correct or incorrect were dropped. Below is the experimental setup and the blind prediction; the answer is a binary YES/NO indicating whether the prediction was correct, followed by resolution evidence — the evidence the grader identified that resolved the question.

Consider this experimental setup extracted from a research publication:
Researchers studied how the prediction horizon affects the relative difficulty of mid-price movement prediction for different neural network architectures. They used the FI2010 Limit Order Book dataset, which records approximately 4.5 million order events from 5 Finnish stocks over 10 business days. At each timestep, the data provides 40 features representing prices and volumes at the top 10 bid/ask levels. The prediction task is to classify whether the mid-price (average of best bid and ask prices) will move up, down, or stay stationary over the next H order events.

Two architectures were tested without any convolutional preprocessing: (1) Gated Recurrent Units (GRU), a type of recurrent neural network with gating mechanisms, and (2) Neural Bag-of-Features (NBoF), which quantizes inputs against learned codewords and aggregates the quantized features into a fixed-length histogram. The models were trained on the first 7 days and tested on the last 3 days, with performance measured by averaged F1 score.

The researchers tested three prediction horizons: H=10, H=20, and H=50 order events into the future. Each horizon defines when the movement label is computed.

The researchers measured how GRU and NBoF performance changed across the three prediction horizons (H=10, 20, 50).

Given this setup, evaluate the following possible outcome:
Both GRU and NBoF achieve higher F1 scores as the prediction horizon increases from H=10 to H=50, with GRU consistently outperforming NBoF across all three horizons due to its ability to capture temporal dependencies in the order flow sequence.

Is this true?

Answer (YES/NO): NO